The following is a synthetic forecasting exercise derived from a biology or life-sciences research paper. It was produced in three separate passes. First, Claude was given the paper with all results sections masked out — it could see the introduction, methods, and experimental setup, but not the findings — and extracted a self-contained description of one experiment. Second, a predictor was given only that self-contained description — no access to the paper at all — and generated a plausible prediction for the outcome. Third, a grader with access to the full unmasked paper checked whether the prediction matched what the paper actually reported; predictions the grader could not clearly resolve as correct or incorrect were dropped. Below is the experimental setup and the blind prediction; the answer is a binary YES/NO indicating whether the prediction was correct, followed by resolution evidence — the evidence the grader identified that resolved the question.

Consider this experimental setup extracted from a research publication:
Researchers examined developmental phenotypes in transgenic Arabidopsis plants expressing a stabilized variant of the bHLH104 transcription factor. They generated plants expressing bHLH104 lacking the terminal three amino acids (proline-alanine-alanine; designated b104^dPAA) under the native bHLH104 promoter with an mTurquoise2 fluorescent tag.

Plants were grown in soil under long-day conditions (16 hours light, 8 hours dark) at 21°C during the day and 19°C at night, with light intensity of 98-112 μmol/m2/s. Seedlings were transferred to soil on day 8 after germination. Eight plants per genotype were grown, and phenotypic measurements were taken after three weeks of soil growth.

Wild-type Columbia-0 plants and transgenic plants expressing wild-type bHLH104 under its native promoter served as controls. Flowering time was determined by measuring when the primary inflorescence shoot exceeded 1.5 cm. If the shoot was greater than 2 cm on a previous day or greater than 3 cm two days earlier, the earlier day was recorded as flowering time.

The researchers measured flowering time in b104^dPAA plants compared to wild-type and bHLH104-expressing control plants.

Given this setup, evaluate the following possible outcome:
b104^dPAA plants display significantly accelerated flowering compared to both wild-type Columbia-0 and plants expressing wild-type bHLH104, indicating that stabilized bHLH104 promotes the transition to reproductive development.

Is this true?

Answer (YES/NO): NO